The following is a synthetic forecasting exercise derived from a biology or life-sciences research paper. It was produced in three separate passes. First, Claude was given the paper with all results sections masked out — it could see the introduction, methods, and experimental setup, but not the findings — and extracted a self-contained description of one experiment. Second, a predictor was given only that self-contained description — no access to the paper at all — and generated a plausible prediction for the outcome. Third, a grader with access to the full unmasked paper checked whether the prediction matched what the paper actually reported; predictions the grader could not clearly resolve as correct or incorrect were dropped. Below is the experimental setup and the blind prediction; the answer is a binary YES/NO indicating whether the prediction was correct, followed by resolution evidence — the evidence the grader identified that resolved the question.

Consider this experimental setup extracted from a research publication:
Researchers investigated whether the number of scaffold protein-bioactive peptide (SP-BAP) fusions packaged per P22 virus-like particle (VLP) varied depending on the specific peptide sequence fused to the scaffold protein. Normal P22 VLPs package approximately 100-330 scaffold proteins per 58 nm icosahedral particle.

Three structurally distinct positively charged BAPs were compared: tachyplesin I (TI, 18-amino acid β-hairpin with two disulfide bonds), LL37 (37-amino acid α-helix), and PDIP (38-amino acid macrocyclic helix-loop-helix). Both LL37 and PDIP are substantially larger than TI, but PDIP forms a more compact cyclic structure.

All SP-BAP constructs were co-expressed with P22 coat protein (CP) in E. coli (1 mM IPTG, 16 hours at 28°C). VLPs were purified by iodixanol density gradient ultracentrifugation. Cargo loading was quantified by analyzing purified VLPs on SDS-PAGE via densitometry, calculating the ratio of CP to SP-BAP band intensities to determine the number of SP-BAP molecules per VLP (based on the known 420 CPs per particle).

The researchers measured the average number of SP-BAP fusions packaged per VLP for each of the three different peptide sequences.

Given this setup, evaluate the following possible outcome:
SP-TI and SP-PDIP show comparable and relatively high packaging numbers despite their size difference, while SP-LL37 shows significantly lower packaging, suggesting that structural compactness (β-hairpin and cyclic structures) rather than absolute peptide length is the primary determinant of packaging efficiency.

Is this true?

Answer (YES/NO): NO